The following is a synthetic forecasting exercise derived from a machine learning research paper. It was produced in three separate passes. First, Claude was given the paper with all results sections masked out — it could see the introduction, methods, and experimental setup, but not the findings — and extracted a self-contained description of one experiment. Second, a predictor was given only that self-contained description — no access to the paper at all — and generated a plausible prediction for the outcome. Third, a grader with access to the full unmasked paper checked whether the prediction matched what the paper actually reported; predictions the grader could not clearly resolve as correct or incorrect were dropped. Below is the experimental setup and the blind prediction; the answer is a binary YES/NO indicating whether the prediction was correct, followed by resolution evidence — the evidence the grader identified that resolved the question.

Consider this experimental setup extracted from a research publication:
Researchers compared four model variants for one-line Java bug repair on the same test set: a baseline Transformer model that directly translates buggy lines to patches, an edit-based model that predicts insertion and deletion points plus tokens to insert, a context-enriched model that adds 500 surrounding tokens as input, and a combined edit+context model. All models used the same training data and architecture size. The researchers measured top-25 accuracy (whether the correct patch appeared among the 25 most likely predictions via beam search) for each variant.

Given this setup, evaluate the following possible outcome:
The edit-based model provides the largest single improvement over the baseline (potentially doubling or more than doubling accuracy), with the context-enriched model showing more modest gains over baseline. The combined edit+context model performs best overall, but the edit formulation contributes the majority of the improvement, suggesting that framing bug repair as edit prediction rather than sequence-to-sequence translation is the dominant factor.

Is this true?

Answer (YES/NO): NO